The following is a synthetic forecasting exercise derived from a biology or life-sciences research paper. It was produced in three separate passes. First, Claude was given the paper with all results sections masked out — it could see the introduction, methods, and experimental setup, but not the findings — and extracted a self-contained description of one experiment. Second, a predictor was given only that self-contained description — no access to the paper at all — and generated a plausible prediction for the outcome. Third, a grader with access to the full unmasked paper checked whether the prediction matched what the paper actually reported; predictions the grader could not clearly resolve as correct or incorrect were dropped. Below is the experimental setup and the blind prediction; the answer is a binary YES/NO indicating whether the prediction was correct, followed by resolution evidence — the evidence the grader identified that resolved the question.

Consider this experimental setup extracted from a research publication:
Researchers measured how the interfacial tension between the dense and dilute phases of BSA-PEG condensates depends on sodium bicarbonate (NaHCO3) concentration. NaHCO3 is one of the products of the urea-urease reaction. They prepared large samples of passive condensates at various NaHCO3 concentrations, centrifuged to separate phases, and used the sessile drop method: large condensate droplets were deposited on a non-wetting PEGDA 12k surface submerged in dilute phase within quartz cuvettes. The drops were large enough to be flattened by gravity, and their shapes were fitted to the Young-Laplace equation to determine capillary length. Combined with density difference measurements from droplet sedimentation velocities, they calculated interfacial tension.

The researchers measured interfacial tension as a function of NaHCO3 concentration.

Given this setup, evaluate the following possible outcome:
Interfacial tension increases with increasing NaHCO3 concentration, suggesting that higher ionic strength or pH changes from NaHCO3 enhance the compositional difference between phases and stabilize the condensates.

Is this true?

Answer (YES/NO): YES